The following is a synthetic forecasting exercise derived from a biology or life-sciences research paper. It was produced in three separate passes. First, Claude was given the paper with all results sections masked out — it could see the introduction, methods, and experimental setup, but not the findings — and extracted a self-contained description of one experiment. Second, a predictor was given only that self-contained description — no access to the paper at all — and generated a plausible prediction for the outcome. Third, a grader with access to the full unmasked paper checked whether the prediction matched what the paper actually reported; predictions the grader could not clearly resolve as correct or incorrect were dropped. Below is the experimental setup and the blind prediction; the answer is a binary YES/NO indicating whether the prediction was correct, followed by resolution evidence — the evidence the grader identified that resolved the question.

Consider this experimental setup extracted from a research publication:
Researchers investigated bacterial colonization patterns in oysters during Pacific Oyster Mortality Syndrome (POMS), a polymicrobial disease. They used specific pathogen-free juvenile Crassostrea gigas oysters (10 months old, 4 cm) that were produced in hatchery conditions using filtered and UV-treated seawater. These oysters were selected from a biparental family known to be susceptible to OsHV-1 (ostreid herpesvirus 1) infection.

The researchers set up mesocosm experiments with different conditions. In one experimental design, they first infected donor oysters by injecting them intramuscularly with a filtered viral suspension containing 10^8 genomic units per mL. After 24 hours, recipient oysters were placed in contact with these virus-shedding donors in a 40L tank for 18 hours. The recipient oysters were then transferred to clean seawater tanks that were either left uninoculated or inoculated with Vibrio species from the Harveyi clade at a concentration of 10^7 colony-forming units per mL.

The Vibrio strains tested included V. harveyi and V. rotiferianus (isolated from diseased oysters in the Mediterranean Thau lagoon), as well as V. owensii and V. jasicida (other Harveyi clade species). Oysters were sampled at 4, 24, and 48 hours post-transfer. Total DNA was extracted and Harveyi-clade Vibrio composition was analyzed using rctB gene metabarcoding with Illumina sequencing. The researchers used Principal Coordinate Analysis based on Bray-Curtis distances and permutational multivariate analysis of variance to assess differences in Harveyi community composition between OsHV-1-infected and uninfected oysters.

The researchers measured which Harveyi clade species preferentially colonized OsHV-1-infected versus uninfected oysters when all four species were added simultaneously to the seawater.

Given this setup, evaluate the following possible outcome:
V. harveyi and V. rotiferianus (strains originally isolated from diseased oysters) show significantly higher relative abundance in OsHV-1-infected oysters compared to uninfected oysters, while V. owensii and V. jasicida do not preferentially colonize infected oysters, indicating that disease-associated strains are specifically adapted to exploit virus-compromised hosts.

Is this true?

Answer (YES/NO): YES